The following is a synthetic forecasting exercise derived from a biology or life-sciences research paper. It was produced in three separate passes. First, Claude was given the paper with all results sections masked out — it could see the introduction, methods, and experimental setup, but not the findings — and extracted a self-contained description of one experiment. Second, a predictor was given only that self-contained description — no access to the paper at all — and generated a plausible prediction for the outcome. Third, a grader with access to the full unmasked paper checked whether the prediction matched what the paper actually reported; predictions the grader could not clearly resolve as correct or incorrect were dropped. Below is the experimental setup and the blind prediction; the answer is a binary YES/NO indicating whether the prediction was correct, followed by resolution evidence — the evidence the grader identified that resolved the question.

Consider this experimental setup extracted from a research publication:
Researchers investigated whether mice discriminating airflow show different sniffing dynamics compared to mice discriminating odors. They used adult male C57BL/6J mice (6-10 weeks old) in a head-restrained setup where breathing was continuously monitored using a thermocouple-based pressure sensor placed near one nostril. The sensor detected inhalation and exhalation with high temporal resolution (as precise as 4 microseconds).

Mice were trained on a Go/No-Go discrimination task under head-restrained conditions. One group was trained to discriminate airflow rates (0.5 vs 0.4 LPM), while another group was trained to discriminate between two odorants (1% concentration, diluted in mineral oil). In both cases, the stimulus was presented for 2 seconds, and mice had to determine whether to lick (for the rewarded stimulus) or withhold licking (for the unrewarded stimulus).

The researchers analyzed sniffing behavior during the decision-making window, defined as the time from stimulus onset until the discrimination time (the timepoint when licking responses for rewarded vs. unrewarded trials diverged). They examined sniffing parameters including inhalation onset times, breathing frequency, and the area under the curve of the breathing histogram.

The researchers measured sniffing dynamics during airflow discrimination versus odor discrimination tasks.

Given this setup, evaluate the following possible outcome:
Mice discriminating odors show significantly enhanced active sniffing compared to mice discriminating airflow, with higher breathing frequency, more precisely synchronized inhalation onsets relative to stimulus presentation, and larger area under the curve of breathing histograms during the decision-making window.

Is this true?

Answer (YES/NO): NO